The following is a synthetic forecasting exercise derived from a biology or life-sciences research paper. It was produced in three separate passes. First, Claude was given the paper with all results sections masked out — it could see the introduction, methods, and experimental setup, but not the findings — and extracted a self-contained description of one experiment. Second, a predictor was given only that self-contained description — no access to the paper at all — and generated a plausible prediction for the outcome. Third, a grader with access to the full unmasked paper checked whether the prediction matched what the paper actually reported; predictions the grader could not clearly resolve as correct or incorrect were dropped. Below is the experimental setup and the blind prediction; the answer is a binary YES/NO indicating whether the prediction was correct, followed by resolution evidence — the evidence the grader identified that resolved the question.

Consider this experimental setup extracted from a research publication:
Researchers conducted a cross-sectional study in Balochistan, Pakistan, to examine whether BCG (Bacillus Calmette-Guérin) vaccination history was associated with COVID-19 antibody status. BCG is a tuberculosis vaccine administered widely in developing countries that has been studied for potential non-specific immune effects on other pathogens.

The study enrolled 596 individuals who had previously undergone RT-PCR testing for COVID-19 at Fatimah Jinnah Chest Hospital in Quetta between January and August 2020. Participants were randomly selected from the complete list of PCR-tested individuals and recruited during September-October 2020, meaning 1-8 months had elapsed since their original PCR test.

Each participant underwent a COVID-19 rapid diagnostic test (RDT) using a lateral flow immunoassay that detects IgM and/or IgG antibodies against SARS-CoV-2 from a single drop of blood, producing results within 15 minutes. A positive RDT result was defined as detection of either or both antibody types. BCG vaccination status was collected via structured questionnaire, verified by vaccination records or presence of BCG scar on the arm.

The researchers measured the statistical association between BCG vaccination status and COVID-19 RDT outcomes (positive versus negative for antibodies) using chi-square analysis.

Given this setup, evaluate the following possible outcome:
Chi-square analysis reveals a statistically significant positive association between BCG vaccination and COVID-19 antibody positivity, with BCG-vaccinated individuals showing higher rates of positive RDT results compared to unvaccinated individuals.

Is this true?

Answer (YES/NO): NO